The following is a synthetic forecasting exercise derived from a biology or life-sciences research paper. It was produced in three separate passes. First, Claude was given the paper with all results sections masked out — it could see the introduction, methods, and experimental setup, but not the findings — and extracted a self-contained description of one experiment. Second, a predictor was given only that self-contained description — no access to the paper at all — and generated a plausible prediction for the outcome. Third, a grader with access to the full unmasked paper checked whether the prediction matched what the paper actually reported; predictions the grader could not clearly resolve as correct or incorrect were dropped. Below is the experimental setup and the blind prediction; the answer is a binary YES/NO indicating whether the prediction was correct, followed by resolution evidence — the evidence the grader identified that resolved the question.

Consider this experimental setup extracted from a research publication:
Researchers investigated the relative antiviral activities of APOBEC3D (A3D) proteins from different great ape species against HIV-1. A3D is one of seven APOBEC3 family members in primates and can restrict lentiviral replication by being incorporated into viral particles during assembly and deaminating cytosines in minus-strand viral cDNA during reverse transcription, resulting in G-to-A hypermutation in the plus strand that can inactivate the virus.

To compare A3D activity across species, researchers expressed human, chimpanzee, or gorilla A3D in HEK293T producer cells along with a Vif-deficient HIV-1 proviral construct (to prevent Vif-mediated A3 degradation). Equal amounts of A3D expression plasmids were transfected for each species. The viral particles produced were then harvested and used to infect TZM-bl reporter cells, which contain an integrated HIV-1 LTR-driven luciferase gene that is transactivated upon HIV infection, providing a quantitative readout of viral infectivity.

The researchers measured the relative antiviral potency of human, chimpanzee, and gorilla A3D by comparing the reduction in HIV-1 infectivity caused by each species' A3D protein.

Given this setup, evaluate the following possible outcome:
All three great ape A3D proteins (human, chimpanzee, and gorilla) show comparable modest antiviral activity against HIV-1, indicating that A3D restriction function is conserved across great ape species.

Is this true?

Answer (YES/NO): NO